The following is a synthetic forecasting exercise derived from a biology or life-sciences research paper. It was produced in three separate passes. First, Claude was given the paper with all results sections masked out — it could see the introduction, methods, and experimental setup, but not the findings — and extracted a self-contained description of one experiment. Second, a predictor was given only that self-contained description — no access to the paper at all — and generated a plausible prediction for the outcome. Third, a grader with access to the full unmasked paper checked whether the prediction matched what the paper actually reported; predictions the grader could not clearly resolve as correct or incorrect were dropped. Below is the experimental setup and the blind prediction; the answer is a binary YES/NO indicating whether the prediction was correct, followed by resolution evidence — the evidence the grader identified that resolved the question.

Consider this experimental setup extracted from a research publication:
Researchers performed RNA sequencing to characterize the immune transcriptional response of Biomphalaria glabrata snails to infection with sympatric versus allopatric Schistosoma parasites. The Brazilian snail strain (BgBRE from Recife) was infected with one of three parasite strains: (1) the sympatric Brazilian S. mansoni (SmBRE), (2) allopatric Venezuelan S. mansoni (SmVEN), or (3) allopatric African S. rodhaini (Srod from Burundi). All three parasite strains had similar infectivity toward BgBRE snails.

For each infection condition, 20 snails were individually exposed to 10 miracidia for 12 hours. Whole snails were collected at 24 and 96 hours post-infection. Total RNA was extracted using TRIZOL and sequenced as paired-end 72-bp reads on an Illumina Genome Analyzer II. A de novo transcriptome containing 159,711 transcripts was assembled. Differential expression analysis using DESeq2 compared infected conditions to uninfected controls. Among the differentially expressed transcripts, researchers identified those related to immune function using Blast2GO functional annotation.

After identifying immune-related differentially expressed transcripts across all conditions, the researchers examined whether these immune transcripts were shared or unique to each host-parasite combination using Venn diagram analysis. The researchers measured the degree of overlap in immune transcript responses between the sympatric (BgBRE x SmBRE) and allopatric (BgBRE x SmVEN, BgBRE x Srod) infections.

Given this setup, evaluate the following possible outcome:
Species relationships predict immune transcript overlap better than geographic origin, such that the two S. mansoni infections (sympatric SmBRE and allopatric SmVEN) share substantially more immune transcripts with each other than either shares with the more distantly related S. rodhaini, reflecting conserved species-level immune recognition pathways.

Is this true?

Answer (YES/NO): NO